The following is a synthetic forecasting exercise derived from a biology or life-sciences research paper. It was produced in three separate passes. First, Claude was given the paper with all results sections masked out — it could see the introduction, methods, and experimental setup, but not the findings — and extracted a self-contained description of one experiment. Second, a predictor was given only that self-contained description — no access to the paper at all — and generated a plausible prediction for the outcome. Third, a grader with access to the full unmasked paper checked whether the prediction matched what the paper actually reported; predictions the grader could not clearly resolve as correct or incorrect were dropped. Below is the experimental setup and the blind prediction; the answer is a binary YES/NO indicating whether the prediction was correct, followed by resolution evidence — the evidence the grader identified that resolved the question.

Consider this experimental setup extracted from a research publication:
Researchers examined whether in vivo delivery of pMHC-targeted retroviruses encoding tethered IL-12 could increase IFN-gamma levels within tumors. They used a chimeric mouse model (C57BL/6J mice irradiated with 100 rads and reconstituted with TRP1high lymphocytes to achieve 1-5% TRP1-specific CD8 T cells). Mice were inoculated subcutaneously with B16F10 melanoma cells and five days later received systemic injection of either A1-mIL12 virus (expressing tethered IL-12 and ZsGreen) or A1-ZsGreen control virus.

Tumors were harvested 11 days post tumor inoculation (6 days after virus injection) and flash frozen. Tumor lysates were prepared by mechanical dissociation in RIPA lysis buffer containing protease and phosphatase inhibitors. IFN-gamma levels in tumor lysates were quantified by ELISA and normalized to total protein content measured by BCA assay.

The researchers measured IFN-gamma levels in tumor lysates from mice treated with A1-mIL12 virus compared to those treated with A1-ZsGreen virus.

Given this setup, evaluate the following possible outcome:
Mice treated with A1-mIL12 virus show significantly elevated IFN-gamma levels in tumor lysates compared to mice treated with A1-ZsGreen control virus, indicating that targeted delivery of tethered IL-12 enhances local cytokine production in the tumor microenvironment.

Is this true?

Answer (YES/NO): YES